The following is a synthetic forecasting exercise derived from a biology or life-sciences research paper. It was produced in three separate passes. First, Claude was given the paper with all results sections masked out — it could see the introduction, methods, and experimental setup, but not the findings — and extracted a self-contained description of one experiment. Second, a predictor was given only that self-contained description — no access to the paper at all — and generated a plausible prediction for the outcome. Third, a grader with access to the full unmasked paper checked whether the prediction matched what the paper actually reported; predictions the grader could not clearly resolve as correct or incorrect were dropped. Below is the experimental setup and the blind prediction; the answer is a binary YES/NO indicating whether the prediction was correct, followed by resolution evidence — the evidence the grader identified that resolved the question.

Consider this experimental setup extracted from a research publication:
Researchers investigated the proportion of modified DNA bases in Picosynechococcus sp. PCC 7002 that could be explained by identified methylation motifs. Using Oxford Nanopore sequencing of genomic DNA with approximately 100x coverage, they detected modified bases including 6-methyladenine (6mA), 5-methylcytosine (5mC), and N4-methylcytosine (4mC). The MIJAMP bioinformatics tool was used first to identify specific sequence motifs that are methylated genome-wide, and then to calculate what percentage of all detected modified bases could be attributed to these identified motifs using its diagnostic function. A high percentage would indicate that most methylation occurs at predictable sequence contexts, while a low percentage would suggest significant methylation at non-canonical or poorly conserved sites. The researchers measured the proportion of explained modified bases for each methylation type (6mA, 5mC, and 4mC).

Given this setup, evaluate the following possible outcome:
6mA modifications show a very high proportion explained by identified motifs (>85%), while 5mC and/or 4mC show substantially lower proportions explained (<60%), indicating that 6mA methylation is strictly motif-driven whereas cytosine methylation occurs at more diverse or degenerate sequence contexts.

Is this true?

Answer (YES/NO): NO